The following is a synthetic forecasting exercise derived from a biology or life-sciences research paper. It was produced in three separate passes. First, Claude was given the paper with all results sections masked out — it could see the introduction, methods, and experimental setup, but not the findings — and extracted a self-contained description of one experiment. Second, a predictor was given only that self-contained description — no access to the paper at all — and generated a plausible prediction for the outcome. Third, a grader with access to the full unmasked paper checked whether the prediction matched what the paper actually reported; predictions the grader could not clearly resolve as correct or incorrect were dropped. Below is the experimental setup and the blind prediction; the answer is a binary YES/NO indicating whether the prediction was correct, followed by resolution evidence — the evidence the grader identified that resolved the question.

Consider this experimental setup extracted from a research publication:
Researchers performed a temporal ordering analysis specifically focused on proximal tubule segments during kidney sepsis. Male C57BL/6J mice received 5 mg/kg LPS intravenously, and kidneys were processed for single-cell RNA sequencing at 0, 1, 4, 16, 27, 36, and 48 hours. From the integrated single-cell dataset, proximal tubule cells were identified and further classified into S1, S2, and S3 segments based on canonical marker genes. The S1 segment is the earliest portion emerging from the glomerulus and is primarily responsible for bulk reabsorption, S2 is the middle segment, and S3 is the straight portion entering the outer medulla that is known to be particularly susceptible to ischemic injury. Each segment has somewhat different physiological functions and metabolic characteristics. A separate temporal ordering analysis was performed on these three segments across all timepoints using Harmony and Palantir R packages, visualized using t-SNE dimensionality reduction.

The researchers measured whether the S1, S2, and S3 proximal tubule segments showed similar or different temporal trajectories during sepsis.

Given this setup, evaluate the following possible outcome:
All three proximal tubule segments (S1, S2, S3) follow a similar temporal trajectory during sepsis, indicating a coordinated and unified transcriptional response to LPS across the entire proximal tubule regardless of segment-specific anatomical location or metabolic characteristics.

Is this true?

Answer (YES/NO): NO